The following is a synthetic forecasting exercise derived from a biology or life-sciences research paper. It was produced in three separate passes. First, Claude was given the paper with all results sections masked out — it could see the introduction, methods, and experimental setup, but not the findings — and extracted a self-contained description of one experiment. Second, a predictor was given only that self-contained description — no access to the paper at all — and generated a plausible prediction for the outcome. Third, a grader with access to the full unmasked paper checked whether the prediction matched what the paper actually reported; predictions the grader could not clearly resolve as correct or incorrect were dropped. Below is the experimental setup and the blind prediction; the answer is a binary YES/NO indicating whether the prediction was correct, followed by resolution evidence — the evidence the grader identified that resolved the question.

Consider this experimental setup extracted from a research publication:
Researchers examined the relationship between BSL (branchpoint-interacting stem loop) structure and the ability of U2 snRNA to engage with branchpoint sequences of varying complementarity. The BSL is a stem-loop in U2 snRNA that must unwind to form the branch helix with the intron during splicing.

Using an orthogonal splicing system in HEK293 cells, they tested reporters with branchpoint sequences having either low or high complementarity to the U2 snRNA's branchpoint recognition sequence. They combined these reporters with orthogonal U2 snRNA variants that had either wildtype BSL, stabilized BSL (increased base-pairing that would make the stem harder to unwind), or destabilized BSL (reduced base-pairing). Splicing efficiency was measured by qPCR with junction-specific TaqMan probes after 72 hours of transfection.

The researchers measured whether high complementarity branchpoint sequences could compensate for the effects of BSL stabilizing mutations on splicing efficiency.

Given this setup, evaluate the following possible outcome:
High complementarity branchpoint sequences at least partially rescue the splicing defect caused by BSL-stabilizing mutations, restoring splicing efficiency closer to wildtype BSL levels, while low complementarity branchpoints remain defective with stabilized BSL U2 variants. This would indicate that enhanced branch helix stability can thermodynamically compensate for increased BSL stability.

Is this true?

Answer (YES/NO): NO